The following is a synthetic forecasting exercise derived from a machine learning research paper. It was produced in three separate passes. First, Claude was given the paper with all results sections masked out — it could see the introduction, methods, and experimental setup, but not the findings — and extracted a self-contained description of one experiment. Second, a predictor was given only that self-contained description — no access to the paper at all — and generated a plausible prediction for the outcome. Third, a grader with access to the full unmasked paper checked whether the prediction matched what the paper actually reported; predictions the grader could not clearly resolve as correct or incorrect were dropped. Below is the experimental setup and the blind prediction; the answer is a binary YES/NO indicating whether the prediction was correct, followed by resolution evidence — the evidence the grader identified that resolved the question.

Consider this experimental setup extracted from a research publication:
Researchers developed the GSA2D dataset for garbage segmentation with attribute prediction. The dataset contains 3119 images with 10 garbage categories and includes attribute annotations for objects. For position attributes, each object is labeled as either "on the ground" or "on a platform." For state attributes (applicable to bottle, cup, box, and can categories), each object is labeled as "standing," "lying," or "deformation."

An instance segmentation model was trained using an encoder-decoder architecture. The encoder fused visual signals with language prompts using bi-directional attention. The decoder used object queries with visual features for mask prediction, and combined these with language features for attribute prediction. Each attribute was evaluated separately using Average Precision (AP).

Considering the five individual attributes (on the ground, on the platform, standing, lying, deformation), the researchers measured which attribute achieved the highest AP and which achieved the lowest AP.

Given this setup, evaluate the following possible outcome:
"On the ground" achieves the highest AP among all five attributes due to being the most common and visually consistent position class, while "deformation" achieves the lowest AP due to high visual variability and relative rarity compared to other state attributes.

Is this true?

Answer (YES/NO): NO